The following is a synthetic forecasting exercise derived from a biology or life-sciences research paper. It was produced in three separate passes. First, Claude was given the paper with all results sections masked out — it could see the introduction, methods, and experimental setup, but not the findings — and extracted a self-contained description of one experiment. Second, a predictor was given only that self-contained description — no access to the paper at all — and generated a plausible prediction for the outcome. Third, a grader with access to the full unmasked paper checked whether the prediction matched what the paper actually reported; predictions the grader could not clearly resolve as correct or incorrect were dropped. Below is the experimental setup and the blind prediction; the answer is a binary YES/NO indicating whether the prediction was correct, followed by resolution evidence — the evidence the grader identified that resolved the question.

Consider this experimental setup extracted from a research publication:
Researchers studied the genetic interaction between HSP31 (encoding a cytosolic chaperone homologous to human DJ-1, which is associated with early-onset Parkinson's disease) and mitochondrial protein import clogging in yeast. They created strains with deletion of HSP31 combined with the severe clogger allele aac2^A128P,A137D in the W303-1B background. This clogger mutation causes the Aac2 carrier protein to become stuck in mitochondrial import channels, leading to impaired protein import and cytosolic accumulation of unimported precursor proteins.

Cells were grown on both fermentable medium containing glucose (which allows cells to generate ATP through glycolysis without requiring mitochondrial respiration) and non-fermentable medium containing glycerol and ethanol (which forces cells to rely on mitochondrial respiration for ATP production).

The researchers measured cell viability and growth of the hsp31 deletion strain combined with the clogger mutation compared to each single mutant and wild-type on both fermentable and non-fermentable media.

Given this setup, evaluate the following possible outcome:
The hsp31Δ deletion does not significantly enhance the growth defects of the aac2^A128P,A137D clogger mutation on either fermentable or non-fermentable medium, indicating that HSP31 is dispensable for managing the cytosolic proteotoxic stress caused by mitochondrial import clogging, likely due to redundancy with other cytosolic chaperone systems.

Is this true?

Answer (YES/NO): NO